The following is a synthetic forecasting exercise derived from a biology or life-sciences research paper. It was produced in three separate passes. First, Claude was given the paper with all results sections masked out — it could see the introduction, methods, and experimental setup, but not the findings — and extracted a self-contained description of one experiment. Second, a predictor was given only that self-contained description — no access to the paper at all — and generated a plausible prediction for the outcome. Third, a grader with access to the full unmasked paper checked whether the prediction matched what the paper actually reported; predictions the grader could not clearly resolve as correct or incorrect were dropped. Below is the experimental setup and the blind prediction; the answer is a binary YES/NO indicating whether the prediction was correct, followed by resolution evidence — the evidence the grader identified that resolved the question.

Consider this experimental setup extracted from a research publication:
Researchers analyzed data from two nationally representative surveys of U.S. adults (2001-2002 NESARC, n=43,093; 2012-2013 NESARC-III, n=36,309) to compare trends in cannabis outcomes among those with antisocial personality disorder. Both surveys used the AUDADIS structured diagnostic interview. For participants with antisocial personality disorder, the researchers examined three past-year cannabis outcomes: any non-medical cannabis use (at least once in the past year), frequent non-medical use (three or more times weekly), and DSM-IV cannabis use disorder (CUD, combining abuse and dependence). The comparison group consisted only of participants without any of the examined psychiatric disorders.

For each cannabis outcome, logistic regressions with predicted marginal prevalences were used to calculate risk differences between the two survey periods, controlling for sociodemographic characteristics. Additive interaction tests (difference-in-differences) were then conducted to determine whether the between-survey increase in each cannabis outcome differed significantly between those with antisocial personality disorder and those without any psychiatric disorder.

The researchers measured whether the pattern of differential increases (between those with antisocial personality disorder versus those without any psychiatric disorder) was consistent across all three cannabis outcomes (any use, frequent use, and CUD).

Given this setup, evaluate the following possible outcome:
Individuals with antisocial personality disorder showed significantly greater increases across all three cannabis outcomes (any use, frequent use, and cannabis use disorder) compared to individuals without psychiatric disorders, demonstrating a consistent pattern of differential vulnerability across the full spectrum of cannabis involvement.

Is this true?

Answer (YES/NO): NO